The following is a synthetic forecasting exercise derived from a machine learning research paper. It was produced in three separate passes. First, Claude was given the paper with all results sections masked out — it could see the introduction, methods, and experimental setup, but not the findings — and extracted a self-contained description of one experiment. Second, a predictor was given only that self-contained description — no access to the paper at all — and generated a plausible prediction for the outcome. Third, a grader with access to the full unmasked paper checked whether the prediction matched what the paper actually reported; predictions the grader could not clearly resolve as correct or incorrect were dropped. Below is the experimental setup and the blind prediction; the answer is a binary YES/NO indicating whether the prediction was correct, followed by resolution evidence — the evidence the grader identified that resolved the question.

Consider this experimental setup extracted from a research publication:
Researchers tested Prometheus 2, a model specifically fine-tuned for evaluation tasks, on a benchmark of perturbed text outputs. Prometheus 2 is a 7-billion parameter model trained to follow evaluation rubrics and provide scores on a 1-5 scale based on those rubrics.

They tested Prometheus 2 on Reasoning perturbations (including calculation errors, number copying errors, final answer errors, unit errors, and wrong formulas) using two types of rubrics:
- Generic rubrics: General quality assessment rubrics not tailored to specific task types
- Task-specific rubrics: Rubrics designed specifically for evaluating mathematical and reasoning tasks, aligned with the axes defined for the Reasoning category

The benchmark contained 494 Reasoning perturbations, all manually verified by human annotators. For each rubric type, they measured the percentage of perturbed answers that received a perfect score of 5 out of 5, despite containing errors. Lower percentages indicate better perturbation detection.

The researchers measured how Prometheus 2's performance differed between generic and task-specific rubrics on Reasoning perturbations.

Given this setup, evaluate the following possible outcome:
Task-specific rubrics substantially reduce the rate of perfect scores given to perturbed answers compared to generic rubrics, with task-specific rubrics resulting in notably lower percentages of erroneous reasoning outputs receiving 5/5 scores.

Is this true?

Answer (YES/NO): YES